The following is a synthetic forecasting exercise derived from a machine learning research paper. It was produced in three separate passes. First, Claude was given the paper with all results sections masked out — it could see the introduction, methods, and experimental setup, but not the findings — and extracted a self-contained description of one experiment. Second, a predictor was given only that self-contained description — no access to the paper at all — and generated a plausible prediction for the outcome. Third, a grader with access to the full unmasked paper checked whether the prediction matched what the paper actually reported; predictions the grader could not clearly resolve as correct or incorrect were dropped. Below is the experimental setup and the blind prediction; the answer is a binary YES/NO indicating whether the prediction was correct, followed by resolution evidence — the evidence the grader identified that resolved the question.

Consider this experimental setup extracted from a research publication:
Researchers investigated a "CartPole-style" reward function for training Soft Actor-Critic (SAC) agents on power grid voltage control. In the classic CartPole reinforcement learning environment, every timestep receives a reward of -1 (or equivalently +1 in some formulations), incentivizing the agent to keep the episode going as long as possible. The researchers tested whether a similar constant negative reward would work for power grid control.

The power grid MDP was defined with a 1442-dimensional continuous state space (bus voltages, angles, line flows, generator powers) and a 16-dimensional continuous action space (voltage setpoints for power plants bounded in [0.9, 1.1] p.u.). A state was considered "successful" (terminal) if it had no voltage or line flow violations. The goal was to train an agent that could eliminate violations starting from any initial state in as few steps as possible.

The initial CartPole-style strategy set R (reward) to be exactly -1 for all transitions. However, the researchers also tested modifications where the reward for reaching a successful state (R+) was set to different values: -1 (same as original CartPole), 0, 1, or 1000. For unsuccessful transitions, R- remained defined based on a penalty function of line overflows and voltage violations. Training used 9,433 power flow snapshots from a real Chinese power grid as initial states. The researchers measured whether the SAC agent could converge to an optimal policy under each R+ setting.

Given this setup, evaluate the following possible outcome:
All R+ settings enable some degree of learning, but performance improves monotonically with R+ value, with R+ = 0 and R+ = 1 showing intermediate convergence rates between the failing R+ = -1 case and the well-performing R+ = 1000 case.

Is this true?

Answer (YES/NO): NO